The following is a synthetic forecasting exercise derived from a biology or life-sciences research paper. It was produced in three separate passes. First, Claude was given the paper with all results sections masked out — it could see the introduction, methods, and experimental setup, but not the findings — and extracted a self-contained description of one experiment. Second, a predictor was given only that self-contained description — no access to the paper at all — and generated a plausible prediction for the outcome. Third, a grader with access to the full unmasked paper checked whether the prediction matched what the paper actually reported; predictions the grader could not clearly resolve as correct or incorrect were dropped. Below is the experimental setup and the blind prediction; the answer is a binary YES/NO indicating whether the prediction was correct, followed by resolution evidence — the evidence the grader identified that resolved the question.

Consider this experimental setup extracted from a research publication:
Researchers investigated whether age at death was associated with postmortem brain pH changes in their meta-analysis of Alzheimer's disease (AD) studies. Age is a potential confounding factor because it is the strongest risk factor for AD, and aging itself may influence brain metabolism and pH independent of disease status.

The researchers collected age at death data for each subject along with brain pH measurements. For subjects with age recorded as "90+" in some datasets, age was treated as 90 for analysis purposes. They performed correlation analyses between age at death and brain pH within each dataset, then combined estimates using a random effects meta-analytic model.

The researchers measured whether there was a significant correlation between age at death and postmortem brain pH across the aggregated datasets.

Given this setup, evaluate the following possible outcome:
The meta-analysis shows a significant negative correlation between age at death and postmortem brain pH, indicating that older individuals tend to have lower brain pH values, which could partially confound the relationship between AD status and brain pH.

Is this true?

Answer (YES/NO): NO